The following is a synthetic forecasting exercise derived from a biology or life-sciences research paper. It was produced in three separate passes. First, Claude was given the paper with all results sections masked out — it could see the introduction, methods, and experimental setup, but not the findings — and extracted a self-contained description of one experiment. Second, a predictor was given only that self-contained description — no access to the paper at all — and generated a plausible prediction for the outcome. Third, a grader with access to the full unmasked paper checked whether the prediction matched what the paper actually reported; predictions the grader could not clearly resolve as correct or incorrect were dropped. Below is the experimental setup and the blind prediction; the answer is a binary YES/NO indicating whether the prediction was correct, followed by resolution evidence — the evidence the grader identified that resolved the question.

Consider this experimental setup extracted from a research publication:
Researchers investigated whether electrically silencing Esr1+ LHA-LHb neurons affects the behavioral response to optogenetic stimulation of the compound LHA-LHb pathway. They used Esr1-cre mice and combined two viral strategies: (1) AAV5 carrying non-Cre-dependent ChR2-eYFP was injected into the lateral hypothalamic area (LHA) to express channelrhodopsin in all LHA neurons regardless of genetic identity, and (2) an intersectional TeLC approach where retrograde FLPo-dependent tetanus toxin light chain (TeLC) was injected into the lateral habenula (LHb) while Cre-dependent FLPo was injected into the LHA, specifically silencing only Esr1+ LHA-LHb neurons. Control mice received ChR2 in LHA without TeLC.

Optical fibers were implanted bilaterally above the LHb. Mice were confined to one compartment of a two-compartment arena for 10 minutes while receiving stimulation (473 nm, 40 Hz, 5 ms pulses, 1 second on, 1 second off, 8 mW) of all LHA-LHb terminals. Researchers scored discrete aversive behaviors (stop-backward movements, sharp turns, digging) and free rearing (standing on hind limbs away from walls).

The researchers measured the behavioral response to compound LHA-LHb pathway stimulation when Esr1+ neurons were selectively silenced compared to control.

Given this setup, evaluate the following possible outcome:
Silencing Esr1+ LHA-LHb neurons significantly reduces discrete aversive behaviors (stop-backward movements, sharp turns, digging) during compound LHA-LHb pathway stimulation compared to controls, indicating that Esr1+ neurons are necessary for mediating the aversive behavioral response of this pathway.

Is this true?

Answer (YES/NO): YES